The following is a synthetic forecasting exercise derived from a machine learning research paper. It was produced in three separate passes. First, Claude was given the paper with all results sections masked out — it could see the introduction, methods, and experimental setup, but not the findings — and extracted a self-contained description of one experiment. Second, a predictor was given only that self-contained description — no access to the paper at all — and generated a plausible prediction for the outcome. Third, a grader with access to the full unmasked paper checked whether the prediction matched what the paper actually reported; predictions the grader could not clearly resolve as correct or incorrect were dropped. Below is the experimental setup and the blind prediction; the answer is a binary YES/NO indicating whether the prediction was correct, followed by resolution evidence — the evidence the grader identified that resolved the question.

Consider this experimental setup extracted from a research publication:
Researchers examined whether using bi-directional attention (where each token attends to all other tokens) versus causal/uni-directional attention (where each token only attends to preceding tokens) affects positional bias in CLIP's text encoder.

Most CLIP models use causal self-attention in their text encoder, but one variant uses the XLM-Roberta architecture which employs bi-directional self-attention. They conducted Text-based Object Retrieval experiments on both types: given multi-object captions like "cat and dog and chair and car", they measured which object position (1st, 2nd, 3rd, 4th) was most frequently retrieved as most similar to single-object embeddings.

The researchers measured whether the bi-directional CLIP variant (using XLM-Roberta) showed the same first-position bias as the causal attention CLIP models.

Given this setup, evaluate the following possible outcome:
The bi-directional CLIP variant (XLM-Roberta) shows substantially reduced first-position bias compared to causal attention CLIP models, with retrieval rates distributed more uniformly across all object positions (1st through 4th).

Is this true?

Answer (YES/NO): NO